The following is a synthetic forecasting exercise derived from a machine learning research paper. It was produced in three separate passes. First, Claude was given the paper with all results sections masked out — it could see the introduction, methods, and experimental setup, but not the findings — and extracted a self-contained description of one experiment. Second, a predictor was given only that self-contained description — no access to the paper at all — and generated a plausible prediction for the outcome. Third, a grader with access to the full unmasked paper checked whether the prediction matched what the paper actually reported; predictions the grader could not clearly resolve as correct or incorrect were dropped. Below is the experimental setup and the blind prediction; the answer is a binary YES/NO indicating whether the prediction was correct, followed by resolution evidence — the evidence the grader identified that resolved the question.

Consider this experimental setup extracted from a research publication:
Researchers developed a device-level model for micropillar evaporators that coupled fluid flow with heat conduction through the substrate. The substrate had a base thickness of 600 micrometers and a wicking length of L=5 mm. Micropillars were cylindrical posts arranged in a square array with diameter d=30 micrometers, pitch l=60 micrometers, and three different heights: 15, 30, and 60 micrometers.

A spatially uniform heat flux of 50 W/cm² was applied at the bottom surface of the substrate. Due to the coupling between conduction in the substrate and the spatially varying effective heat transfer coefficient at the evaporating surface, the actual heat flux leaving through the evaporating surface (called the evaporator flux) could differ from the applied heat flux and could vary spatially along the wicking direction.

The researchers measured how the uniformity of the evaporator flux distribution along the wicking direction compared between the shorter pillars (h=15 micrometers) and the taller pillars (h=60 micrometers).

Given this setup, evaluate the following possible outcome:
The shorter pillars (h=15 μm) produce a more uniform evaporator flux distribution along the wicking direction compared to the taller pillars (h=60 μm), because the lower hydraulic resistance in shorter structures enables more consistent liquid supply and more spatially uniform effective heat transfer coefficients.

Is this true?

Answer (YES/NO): NO